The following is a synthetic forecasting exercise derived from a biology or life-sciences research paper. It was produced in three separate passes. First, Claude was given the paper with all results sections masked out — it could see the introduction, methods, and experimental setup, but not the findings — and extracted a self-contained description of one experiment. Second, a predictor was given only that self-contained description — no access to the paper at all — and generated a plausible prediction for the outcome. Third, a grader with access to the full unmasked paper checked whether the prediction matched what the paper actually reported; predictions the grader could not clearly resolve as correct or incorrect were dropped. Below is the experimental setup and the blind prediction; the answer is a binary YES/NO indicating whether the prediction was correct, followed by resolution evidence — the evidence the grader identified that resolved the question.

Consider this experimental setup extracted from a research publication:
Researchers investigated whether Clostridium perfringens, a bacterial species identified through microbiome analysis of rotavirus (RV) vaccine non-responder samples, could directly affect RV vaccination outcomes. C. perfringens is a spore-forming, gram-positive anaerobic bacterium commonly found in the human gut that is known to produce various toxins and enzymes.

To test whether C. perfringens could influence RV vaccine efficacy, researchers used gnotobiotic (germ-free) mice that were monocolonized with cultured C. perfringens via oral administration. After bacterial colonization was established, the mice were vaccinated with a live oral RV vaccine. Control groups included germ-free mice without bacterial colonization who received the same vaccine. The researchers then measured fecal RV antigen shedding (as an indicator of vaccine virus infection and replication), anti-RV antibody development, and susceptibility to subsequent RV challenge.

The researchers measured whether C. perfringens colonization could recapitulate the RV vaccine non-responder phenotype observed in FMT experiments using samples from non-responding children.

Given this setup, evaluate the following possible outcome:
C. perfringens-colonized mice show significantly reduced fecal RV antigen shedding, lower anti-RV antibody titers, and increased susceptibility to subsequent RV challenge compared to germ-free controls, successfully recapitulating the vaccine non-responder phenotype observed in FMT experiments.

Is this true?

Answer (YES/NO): NO